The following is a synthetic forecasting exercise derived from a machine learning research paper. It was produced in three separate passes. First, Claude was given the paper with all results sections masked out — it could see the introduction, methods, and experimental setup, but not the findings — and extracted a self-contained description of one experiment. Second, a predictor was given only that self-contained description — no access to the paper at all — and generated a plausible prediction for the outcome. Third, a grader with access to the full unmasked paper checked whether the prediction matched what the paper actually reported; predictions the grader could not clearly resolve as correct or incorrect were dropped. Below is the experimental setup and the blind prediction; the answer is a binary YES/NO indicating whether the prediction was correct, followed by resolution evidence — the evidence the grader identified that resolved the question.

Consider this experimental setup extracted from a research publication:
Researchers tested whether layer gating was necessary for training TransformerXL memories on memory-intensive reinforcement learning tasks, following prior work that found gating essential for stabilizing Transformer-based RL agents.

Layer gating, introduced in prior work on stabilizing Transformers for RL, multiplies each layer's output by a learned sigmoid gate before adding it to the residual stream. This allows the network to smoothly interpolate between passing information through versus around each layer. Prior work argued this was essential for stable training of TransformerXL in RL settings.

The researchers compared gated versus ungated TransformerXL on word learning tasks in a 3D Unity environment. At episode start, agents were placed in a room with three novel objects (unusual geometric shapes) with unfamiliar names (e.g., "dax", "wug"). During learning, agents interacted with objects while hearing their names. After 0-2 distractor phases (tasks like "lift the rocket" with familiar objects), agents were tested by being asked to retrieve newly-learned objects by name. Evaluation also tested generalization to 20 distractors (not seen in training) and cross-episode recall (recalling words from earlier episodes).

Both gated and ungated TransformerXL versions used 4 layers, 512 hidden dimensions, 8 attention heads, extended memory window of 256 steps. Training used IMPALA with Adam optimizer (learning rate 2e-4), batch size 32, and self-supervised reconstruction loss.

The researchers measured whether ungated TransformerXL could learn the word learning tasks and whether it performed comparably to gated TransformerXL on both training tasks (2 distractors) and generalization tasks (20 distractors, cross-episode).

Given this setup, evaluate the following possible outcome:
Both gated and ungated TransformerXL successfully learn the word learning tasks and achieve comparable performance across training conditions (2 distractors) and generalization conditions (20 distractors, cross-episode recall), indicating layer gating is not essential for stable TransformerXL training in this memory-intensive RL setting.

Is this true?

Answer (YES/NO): YES